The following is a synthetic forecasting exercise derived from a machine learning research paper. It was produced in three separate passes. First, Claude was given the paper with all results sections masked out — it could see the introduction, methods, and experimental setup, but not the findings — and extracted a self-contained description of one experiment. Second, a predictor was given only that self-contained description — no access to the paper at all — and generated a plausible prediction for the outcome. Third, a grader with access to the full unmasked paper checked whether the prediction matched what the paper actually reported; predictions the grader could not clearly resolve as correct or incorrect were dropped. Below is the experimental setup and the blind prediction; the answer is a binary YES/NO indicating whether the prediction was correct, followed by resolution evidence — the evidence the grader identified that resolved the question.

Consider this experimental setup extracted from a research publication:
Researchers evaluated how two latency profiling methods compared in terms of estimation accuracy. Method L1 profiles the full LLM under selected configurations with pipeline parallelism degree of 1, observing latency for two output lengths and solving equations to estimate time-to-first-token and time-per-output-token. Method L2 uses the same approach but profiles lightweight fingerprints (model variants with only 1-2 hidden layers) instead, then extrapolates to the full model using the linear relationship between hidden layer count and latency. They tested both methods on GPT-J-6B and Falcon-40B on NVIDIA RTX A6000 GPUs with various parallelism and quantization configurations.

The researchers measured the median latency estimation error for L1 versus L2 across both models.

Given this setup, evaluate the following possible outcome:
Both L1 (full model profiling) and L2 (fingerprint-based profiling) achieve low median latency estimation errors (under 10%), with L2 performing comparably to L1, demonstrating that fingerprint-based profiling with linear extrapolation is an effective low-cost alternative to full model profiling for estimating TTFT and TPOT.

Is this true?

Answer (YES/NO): YES